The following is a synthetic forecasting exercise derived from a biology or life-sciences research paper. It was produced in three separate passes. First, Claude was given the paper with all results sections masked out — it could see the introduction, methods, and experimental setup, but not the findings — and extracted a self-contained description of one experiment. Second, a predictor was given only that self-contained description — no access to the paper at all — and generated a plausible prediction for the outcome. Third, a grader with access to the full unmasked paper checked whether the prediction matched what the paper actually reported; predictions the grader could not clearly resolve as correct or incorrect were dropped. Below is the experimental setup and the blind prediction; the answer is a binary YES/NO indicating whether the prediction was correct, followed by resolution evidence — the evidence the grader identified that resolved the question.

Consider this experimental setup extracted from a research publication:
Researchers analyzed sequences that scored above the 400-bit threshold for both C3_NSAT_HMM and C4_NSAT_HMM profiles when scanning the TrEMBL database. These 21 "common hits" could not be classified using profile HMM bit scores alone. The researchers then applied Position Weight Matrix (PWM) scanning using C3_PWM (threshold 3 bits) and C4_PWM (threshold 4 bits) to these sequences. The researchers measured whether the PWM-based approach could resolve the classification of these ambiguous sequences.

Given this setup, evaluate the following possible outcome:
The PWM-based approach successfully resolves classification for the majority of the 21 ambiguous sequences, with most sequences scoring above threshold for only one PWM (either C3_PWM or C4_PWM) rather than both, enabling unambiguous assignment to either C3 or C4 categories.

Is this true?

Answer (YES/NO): YES